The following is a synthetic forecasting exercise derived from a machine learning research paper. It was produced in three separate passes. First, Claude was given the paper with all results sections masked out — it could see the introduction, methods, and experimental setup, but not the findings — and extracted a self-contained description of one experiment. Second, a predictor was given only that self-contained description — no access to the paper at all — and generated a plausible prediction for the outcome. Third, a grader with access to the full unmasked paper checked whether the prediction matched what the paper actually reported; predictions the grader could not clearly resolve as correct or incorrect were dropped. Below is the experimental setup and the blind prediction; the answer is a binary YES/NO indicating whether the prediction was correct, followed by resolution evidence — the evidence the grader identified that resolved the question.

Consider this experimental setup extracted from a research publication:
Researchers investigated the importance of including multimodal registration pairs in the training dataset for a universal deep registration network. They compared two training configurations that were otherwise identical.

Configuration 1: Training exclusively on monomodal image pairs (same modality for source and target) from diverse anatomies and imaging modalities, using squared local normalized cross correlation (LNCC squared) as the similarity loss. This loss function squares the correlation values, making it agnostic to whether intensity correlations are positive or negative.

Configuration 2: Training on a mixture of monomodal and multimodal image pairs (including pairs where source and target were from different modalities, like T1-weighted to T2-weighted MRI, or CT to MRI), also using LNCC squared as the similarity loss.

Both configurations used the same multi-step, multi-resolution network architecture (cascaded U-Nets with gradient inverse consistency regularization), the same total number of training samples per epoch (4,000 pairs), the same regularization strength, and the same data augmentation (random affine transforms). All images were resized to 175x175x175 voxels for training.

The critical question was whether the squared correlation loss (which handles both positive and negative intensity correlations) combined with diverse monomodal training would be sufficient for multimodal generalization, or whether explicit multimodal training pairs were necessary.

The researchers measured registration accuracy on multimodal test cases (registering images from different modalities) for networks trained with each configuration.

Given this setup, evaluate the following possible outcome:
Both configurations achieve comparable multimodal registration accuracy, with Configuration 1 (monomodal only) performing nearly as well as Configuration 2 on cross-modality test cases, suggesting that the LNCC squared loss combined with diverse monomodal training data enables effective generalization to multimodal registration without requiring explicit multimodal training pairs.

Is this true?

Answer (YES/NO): NO